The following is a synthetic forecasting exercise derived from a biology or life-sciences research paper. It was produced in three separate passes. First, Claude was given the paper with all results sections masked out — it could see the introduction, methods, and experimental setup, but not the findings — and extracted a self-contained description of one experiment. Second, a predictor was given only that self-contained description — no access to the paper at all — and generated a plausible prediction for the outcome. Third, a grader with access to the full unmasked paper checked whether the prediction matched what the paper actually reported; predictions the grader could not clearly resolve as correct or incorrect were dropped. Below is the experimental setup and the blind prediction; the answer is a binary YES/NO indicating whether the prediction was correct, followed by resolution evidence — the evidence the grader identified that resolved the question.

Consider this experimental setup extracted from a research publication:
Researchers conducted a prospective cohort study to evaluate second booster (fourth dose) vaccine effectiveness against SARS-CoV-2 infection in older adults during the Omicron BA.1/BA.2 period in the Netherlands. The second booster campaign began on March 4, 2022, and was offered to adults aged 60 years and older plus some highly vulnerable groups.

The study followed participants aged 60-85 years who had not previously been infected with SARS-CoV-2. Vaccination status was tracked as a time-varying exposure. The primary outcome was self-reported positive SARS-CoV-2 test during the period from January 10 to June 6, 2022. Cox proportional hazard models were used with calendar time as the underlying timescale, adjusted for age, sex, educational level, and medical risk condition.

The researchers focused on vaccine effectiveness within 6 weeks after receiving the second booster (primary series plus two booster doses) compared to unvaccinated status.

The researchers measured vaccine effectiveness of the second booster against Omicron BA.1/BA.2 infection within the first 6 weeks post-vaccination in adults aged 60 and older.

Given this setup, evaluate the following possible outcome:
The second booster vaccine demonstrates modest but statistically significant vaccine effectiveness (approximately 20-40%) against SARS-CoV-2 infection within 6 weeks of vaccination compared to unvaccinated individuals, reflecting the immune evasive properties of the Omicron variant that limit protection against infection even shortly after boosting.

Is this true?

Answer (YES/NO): NO